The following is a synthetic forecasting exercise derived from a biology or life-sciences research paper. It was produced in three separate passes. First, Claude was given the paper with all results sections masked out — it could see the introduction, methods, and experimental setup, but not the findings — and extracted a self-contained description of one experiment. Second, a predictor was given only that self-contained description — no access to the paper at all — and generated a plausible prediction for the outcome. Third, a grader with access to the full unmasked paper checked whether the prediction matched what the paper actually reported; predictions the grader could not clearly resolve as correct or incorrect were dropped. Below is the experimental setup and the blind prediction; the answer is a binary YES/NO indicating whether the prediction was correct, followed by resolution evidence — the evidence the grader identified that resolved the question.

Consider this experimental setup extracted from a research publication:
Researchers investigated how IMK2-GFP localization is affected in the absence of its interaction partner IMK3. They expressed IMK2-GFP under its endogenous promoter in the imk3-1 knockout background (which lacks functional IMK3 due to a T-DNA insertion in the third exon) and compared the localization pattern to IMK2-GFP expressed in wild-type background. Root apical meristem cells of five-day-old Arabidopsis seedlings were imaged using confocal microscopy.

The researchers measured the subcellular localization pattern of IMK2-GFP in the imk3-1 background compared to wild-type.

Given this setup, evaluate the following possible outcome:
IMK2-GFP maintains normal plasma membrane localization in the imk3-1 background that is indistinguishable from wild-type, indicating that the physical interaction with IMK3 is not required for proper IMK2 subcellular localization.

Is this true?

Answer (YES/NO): NO